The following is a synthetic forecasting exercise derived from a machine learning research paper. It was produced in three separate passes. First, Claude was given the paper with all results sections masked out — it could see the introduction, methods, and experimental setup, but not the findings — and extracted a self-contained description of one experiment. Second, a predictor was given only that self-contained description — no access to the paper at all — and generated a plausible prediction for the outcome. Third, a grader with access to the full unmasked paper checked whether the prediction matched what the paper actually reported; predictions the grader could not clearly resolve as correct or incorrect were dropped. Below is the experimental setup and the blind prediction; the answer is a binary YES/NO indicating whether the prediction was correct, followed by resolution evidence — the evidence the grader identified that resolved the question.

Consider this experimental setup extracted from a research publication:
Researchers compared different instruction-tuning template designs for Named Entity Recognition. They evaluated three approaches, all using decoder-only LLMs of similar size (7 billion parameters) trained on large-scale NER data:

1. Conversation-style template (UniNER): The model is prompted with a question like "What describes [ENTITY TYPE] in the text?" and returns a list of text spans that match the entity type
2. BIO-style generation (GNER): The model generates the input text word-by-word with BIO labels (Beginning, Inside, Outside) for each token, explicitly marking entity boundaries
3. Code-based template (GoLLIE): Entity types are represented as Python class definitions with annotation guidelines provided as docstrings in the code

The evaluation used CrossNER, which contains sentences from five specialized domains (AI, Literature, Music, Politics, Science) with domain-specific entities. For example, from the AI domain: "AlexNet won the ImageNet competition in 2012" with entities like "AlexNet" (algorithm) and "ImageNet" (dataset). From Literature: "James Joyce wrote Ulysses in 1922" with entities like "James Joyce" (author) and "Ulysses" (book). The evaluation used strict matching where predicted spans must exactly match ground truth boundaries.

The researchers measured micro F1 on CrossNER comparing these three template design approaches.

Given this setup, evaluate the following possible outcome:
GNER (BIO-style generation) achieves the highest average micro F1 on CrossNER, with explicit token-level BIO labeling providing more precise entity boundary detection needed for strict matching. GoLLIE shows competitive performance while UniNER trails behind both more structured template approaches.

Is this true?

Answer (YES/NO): YES